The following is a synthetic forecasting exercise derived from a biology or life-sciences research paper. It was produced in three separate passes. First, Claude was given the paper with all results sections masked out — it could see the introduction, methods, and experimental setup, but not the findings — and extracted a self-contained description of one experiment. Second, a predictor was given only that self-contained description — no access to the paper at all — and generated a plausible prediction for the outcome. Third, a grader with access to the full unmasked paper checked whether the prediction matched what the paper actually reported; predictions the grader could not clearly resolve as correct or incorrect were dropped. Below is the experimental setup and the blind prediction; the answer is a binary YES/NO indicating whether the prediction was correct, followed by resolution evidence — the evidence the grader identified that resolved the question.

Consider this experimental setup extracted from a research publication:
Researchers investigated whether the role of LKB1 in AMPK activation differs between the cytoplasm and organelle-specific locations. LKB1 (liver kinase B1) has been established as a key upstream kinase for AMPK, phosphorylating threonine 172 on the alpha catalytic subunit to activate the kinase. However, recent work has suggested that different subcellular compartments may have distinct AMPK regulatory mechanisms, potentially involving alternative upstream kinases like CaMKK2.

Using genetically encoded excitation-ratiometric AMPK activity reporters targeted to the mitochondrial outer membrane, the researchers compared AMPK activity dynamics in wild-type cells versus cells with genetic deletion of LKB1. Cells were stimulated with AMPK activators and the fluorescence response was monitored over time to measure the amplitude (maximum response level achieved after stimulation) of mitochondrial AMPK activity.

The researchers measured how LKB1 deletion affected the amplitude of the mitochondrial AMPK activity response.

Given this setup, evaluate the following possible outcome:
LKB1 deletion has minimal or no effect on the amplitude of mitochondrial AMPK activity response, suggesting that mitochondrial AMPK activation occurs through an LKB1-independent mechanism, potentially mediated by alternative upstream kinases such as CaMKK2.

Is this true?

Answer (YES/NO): YES